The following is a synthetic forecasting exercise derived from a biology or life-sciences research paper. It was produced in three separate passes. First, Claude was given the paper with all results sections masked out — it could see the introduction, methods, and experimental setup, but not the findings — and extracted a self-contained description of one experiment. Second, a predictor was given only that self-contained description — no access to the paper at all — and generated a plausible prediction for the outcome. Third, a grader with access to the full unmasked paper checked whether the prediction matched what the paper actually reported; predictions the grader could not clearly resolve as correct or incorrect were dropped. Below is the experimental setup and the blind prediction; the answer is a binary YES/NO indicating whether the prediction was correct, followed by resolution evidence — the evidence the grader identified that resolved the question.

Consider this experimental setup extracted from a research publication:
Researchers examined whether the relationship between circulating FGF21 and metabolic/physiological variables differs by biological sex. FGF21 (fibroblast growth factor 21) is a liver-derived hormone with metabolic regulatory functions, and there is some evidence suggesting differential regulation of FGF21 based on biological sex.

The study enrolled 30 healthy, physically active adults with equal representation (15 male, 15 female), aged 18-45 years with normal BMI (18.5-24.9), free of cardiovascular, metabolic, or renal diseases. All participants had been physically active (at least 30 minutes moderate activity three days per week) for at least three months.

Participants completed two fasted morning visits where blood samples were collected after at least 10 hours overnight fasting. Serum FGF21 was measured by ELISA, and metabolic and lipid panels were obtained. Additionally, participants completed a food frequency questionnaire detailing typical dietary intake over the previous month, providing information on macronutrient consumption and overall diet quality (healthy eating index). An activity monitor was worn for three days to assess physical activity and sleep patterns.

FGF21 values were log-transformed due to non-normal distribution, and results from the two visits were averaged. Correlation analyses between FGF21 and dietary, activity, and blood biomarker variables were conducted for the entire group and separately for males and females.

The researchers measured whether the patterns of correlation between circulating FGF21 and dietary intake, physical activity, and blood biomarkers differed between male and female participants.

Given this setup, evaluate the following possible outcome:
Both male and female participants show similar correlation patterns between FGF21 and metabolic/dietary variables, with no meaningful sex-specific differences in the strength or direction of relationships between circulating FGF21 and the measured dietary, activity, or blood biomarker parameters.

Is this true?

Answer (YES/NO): NO